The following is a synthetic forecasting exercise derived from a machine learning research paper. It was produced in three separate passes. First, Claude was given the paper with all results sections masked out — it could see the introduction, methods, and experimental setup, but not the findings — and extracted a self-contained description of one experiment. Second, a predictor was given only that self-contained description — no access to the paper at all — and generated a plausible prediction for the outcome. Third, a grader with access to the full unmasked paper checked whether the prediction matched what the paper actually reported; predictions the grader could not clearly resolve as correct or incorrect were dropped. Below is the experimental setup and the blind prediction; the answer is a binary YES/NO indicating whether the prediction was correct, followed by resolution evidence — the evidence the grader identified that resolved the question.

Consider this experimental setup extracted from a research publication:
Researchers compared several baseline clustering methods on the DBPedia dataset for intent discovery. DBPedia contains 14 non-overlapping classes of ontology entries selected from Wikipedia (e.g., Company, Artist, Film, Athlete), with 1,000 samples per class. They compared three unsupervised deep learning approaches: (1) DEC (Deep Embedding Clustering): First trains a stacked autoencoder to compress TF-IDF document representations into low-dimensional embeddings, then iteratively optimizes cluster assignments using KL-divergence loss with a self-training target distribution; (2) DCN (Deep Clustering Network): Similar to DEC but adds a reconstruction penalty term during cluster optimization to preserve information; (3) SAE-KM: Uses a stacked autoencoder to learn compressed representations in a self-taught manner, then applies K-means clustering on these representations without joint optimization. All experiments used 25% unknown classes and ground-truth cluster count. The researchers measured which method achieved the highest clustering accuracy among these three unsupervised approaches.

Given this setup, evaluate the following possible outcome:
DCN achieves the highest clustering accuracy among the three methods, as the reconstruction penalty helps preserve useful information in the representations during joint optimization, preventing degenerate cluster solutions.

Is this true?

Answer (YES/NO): NO